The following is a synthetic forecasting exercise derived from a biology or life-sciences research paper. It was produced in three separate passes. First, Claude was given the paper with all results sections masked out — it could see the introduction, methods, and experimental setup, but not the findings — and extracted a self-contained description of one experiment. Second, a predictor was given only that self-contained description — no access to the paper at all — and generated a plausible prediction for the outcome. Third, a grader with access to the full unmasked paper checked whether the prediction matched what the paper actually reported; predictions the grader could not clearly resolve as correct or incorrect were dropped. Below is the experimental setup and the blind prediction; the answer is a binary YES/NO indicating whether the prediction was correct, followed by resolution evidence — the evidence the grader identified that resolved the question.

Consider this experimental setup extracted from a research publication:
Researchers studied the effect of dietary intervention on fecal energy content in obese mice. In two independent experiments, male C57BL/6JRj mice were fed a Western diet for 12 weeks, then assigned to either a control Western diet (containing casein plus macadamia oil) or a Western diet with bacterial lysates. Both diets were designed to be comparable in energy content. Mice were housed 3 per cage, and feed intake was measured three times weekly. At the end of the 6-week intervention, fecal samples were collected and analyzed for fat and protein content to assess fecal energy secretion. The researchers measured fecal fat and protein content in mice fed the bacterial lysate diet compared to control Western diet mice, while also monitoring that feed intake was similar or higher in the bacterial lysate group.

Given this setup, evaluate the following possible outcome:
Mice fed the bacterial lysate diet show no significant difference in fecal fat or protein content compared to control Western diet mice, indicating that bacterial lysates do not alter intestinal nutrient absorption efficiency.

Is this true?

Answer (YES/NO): NO